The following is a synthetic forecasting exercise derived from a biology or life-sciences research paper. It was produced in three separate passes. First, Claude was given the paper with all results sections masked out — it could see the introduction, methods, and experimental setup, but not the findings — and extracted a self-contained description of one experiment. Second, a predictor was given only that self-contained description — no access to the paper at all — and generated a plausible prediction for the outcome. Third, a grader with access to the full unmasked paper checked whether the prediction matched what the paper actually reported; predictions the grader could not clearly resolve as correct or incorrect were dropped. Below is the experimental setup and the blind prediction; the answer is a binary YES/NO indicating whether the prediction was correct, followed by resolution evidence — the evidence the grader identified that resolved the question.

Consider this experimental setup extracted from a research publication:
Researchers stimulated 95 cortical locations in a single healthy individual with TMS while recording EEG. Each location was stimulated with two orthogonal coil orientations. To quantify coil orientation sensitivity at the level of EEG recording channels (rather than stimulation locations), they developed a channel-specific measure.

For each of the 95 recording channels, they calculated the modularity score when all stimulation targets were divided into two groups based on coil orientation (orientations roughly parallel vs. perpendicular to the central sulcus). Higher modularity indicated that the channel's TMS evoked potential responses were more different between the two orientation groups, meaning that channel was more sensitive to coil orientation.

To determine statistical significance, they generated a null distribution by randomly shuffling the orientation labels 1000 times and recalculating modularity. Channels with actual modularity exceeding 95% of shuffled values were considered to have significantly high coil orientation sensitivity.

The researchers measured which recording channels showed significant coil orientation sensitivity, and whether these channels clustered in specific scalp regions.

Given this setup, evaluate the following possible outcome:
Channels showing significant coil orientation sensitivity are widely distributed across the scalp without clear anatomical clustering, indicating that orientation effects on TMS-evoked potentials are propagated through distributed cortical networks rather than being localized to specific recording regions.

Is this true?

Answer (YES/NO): NO